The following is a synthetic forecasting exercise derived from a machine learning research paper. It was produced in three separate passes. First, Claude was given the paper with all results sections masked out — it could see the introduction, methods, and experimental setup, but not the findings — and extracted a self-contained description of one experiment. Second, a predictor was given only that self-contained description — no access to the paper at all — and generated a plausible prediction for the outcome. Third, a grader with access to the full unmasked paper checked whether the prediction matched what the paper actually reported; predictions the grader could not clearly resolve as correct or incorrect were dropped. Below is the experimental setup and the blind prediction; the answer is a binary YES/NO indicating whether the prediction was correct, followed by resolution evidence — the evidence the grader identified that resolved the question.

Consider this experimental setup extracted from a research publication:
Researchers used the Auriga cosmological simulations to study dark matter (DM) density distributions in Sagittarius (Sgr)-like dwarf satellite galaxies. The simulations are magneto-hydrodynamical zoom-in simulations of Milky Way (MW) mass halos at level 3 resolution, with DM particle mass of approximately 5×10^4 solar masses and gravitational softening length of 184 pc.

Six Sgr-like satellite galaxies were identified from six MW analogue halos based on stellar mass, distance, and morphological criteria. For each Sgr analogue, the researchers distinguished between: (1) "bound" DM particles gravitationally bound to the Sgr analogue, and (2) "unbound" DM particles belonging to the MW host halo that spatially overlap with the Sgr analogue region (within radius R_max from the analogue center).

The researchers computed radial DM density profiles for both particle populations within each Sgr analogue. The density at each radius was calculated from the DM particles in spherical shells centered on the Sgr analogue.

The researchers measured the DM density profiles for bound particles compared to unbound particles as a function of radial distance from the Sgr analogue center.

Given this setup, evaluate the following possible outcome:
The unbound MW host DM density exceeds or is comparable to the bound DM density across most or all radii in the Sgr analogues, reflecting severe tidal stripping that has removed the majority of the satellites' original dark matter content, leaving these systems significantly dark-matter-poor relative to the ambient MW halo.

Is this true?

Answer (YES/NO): NO